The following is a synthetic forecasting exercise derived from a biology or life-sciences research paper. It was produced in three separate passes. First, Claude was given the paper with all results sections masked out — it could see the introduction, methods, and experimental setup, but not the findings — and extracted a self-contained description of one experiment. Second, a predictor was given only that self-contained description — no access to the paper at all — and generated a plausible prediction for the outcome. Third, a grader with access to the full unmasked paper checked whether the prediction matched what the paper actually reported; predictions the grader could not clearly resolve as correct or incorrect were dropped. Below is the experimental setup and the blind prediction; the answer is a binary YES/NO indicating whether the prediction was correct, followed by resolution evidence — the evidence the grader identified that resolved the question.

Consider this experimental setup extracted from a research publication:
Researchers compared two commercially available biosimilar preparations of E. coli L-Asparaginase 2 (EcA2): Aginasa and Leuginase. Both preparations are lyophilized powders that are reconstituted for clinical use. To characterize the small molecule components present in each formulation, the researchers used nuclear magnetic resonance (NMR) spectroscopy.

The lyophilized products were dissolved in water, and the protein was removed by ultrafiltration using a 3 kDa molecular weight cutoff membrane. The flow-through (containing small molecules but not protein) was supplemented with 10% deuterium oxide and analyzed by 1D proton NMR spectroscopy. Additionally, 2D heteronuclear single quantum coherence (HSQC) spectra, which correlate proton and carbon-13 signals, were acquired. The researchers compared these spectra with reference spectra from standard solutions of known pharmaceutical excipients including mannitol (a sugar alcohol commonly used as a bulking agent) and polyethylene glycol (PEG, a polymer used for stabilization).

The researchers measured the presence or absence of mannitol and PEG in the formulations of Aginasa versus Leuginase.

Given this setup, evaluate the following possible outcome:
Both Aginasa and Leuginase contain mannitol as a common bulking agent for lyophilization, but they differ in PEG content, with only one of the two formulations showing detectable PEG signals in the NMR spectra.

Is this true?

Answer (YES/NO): NO